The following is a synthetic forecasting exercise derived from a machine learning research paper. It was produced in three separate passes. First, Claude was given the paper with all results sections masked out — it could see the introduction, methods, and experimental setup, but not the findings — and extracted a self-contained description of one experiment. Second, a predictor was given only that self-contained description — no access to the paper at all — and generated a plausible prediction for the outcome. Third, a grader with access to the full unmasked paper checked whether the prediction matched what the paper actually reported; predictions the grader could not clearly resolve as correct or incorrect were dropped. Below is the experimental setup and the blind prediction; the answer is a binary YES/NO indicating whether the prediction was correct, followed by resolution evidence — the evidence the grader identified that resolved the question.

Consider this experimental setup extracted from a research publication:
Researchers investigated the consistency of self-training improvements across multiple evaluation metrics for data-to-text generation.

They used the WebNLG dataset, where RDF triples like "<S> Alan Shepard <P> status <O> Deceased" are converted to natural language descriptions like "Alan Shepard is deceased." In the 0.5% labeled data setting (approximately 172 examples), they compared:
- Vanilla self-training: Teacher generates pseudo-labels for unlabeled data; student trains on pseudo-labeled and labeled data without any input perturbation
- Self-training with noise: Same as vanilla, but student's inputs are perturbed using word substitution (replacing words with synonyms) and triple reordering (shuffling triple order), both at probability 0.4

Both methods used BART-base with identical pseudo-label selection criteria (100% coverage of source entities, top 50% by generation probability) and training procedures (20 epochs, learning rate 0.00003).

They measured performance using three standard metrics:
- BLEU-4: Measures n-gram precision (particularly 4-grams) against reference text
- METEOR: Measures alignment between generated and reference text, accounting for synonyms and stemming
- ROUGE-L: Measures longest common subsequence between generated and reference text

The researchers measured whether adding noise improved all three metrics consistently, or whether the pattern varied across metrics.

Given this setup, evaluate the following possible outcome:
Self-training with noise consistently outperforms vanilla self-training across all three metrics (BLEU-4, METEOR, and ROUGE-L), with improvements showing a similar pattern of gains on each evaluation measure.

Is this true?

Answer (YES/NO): NO